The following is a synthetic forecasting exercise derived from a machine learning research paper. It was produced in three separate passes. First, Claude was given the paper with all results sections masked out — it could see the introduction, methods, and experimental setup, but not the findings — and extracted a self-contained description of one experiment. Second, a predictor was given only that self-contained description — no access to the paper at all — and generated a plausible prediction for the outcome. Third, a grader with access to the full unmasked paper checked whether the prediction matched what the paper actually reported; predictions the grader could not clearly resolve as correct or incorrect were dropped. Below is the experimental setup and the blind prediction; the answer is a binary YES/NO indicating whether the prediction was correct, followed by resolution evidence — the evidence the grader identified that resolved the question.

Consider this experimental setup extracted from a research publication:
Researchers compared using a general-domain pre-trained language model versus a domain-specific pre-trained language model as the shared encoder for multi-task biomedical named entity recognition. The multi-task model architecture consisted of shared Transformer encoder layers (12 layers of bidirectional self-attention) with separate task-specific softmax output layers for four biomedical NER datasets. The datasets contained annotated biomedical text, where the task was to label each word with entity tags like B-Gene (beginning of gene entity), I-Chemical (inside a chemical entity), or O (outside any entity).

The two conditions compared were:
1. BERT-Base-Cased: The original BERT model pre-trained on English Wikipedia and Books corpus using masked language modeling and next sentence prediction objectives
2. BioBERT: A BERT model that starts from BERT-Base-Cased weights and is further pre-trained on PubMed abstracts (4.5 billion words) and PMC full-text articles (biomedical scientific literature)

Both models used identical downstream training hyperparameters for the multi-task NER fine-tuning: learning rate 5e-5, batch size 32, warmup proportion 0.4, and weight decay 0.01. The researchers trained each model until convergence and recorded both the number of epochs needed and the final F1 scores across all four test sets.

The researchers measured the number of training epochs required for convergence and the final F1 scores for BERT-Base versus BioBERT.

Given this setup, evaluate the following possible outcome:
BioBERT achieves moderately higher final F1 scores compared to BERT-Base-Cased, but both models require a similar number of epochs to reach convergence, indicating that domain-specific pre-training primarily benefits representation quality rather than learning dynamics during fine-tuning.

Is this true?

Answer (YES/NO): NO